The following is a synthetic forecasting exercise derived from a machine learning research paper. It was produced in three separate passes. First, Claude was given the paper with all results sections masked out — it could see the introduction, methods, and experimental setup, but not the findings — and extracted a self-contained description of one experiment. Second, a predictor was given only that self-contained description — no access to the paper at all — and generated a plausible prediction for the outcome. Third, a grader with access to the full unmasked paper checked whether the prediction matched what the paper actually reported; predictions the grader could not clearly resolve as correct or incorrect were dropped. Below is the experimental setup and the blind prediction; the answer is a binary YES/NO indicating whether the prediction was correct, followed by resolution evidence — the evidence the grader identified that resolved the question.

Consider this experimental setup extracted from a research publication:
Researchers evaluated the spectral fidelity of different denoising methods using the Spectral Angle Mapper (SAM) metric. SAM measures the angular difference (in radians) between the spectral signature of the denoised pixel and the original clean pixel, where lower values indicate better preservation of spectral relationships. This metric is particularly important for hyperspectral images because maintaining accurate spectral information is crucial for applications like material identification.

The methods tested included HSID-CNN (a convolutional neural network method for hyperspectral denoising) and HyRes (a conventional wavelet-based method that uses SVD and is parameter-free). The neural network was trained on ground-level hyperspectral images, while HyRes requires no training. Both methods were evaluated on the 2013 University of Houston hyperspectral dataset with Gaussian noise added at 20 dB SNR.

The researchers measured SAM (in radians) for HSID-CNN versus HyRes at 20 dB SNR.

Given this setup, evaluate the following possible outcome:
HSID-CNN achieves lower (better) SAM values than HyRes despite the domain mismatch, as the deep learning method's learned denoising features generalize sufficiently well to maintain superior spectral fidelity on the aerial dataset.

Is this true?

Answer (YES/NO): NO